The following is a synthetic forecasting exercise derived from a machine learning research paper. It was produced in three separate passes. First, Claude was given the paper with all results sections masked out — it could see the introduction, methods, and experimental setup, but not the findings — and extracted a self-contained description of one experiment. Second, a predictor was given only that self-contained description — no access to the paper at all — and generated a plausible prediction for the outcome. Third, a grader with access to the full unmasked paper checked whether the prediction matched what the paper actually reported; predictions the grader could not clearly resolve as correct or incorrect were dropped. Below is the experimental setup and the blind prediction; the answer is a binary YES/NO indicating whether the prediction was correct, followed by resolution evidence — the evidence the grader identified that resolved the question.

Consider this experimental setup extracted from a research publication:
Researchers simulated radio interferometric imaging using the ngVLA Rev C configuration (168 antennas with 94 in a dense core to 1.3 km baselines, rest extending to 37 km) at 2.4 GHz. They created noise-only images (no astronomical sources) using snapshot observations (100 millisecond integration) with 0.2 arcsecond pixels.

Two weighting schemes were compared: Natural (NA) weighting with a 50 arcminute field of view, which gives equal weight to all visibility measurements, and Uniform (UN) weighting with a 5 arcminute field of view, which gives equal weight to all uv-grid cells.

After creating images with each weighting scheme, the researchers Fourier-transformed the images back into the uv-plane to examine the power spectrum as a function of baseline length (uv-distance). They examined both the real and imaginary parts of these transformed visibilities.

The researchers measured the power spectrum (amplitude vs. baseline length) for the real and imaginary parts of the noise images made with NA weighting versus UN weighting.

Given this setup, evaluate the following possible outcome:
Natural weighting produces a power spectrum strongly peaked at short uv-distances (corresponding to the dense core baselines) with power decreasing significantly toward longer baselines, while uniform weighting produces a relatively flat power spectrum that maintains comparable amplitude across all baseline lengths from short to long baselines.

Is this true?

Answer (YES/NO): NO